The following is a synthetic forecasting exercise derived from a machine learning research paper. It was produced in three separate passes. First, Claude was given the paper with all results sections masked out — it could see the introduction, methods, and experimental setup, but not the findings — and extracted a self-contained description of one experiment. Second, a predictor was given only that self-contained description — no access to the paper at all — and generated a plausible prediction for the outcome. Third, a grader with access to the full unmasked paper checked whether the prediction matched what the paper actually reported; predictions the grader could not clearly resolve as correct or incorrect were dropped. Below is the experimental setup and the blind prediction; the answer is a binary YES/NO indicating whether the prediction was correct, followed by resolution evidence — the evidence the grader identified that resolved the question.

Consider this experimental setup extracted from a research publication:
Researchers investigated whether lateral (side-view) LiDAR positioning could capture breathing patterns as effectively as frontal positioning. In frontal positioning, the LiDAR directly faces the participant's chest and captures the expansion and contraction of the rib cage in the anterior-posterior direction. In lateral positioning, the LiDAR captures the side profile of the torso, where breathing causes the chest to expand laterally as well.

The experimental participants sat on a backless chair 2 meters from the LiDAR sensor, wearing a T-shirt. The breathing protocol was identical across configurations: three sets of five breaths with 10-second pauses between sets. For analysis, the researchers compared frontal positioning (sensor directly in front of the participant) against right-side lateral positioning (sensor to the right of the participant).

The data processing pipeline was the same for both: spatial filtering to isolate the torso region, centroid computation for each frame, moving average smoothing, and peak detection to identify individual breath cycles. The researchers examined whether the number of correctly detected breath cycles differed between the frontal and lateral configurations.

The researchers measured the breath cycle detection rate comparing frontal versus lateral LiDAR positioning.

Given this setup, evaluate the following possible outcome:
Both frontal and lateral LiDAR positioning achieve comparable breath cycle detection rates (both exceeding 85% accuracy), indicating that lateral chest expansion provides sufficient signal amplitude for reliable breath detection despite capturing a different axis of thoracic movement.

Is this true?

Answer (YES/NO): NO